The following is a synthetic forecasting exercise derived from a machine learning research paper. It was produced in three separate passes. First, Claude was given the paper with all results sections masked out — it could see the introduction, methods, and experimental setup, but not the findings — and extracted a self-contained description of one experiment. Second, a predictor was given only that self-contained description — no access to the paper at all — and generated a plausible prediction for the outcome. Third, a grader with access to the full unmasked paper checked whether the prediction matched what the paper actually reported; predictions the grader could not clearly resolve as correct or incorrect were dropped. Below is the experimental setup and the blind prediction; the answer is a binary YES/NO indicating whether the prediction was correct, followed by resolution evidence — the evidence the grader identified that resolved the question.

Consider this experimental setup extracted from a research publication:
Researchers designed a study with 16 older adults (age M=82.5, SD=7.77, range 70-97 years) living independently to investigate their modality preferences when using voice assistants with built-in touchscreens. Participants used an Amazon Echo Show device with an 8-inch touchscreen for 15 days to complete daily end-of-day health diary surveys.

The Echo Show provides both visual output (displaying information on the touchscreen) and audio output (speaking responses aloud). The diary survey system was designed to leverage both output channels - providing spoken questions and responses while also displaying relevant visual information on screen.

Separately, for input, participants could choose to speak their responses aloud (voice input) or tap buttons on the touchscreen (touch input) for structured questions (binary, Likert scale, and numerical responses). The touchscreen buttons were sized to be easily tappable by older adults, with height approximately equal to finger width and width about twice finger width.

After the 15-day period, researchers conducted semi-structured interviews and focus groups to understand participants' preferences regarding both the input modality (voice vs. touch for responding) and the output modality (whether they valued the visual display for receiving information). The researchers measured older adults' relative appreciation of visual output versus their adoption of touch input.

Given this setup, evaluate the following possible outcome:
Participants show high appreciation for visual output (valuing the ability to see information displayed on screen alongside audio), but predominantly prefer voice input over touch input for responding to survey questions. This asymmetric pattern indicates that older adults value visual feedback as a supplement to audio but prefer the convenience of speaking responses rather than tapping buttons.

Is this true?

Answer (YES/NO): YES